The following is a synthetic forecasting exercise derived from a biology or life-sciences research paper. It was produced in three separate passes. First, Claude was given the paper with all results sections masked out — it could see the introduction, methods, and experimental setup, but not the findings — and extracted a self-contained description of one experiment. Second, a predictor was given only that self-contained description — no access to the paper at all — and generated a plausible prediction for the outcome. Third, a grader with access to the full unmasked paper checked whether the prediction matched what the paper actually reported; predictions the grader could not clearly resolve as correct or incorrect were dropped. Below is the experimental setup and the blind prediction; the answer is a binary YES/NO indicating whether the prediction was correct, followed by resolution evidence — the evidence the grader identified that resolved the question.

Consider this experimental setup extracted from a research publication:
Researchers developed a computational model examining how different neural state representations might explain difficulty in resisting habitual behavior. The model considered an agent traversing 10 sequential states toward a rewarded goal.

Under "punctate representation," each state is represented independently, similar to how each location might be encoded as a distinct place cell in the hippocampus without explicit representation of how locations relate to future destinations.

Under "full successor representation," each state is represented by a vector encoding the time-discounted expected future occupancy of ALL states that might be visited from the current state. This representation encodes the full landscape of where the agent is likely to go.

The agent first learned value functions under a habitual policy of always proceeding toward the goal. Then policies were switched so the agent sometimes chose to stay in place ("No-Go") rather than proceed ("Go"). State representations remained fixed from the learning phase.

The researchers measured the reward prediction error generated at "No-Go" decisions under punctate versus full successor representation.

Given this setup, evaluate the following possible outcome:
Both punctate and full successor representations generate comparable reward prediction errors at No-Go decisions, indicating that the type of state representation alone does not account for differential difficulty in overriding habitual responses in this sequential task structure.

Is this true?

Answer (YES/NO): YES